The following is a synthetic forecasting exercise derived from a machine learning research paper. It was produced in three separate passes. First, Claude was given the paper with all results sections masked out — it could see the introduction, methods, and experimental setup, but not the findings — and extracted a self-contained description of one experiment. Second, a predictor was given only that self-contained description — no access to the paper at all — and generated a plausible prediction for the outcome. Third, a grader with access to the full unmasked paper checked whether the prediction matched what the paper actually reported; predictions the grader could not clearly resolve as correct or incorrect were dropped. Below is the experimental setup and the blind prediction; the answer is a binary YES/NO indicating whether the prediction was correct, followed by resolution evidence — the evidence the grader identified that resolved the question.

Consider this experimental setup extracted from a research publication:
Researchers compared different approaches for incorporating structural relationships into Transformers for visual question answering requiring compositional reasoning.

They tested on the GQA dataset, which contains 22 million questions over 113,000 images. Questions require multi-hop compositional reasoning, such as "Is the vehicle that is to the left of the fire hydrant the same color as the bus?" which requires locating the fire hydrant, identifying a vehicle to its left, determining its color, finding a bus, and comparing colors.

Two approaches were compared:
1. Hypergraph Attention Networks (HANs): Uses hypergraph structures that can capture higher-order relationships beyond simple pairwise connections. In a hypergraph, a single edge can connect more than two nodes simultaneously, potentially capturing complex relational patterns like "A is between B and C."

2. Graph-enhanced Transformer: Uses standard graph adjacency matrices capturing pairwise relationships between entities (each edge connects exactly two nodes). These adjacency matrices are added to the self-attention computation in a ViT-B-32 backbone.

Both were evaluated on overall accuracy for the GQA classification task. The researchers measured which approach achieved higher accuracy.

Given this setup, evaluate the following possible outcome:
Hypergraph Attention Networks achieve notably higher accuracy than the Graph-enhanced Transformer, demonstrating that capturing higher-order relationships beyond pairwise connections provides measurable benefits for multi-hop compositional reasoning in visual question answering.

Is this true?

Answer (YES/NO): NO